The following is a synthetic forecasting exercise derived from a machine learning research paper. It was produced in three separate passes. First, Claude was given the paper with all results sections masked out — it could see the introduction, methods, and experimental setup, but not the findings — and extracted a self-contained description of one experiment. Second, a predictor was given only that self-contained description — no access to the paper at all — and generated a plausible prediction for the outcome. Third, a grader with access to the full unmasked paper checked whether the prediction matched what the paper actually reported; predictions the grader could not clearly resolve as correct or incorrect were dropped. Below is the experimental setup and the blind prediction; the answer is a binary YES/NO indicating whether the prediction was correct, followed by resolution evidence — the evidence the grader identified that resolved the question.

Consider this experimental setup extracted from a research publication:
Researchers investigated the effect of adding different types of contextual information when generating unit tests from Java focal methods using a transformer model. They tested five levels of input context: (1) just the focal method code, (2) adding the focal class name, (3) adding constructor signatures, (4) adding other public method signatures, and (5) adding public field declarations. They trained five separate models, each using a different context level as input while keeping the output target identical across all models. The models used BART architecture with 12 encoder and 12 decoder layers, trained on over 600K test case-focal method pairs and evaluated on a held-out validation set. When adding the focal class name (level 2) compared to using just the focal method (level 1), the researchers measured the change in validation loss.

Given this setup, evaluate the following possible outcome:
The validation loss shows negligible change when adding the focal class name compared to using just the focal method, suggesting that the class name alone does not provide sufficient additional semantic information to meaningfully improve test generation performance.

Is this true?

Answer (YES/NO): NO